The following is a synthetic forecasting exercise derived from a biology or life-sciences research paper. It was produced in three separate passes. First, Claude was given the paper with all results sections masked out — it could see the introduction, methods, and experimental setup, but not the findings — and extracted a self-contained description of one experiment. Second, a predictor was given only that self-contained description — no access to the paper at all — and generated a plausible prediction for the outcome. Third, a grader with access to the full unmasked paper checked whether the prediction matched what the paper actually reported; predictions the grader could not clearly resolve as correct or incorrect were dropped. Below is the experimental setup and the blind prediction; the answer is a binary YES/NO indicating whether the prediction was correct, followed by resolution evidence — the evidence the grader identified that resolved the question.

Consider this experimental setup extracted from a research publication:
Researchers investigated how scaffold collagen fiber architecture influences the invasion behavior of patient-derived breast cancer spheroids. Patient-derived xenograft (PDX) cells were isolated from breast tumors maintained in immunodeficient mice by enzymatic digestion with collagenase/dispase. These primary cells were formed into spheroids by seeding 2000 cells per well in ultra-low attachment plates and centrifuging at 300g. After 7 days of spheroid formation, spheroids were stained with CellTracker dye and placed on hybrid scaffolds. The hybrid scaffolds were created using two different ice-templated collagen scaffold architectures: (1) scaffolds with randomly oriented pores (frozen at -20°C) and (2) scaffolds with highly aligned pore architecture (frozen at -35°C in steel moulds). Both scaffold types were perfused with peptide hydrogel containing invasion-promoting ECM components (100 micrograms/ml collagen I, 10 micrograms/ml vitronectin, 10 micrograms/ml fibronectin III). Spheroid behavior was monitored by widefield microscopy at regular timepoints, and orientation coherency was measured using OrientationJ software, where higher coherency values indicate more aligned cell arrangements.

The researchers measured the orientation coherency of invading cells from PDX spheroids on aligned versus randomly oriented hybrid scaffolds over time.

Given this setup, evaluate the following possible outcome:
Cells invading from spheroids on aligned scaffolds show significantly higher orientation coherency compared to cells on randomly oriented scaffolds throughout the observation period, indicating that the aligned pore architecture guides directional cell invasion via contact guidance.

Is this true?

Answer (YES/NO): NO